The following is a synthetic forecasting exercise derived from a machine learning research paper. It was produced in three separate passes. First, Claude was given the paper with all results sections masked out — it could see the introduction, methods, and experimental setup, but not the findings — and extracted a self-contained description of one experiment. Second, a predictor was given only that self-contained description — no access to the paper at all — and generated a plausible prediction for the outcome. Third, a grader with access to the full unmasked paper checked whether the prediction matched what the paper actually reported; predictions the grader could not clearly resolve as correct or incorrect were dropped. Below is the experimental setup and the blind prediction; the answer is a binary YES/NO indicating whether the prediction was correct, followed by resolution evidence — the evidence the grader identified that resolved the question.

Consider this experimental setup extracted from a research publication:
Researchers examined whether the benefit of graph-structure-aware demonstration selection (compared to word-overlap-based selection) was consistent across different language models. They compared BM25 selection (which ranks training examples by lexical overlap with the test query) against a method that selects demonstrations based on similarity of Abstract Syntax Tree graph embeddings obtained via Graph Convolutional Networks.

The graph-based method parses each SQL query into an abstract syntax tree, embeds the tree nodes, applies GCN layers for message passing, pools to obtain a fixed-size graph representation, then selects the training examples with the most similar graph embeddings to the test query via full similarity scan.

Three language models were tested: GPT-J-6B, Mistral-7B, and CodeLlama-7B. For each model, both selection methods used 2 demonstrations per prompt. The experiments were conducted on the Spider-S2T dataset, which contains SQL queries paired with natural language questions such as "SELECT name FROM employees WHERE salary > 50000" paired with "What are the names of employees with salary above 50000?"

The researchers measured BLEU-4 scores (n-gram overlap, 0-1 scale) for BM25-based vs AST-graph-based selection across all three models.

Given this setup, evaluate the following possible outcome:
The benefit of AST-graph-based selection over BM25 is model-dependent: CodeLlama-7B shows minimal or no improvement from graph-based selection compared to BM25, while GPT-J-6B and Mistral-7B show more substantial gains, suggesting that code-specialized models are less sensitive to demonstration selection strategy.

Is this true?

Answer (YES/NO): YES